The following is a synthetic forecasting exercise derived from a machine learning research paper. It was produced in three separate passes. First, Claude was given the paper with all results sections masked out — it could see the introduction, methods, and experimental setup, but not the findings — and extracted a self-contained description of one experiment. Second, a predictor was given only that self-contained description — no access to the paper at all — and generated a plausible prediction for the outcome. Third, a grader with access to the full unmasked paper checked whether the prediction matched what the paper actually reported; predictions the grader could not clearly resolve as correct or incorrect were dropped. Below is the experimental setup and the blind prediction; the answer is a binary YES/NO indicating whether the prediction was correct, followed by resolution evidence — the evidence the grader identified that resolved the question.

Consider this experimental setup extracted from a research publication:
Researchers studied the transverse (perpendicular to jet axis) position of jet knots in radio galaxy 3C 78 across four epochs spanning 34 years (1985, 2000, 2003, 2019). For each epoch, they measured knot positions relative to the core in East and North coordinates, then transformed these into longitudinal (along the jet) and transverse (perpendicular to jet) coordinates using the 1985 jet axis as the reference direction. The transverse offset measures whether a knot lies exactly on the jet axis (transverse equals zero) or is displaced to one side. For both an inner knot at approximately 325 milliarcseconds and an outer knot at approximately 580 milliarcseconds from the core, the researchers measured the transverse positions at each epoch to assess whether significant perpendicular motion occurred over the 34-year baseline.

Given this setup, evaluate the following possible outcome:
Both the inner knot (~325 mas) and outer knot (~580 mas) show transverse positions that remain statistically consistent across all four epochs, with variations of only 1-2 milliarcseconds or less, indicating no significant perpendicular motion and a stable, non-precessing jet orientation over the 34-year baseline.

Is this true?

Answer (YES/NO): NO